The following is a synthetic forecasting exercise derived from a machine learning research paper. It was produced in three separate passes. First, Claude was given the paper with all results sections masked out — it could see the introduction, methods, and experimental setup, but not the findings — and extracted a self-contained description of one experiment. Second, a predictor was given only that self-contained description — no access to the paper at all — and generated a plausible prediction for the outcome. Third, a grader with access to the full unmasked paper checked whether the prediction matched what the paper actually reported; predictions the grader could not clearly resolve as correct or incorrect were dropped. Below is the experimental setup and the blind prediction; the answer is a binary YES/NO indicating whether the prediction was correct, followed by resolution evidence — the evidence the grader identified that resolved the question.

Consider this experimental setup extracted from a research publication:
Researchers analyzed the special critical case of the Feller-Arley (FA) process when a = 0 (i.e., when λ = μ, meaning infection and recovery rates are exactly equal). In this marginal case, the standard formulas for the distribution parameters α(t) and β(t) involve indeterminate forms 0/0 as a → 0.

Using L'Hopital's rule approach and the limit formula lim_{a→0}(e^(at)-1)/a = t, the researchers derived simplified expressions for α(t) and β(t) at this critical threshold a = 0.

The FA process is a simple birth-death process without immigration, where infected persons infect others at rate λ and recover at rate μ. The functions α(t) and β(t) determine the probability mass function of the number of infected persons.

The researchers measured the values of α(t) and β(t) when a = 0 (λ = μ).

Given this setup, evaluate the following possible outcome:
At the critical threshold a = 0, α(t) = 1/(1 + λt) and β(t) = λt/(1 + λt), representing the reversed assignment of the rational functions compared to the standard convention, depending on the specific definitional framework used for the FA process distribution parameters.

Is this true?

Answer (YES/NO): NO